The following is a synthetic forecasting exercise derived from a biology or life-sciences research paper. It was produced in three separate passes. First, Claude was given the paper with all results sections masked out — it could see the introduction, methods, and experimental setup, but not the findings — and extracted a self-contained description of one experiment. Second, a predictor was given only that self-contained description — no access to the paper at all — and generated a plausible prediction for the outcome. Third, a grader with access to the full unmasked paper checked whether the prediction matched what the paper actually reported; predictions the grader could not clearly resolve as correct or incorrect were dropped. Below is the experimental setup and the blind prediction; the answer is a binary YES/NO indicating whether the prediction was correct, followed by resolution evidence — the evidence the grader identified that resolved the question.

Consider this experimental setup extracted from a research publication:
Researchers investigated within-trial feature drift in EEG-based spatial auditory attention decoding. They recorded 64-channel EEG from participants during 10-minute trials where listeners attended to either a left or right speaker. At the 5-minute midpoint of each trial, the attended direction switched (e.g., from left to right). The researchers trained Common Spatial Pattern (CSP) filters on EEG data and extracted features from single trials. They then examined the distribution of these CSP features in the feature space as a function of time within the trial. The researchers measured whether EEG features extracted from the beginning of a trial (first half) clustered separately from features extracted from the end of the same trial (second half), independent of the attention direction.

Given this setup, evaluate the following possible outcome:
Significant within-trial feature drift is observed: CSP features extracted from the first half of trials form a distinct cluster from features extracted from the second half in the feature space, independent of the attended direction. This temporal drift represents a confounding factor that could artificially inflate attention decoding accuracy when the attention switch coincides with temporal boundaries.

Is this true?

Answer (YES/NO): YES